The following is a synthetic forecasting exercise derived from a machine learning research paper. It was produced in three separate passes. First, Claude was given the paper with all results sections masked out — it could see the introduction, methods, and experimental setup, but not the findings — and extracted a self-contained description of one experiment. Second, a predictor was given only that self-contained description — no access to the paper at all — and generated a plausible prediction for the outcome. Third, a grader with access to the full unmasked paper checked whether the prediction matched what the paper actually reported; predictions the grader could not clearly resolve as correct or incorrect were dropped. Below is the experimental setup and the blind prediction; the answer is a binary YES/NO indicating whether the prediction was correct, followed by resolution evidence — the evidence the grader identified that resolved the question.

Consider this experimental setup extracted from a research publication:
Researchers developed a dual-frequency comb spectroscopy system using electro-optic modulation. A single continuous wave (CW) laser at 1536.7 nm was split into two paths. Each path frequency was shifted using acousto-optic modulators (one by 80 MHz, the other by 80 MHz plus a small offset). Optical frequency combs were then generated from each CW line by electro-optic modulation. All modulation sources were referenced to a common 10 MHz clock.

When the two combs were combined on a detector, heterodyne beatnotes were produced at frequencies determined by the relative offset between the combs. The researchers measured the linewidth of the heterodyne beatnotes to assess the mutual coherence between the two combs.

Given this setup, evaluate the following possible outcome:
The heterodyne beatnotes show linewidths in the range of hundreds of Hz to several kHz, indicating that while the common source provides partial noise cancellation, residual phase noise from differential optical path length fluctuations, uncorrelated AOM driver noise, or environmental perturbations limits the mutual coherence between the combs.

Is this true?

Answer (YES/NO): NO